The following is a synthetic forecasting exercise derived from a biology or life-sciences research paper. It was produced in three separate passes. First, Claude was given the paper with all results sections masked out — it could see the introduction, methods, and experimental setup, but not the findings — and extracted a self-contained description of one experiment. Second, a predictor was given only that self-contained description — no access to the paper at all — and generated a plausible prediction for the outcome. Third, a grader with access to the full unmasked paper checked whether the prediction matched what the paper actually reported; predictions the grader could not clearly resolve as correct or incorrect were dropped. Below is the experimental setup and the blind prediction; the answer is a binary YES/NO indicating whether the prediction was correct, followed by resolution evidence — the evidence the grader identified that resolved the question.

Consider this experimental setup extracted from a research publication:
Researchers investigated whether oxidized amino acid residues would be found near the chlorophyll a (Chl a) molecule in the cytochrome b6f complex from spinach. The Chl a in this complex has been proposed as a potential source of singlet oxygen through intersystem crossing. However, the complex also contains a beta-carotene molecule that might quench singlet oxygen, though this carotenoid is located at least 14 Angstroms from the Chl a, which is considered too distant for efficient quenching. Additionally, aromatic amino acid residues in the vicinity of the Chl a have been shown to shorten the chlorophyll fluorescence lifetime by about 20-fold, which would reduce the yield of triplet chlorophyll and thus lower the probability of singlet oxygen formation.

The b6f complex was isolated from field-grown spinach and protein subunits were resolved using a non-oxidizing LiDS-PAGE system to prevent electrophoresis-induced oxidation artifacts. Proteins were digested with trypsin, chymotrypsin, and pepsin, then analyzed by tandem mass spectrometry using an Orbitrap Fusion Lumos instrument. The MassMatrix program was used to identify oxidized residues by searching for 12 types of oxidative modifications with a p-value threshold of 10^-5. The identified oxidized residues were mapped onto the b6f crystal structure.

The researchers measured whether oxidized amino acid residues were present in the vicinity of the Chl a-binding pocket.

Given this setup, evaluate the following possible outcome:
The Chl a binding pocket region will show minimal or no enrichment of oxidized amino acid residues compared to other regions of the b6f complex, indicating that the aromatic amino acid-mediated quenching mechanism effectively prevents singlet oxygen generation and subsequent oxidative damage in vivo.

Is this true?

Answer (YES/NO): NO